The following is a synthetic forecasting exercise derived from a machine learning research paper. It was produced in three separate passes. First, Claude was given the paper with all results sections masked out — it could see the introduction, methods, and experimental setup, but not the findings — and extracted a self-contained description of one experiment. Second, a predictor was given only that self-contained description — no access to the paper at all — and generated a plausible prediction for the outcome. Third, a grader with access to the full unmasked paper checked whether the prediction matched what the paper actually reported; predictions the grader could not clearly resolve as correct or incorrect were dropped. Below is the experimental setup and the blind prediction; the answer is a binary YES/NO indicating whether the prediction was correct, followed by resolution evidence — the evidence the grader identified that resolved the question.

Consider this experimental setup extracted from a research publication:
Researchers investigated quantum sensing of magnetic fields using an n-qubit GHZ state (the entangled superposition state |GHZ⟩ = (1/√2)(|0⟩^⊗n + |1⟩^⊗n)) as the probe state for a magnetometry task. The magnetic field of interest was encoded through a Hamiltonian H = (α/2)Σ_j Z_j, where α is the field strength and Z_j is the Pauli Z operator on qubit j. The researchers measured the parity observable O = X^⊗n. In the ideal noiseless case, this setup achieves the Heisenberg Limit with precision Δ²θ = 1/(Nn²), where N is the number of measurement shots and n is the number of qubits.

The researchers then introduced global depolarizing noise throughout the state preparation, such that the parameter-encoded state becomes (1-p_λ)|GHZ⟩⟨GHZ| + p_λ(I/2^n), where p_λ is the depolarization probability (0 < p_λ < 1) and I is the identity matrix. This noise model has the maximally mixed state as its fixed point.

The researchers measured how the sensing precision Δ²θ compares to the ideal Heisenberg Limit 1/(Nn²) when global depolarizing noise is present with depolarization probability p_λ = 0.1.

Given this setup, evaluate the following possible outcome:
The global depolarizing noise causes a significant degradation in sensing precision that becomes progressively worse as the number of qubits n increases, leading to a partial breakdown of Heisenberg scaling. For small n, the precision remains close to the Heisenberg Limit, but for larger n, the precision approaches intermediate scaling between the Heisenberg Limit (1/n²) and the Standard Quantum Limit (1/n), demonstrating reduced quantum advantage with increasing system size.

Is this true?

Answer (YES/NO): NO